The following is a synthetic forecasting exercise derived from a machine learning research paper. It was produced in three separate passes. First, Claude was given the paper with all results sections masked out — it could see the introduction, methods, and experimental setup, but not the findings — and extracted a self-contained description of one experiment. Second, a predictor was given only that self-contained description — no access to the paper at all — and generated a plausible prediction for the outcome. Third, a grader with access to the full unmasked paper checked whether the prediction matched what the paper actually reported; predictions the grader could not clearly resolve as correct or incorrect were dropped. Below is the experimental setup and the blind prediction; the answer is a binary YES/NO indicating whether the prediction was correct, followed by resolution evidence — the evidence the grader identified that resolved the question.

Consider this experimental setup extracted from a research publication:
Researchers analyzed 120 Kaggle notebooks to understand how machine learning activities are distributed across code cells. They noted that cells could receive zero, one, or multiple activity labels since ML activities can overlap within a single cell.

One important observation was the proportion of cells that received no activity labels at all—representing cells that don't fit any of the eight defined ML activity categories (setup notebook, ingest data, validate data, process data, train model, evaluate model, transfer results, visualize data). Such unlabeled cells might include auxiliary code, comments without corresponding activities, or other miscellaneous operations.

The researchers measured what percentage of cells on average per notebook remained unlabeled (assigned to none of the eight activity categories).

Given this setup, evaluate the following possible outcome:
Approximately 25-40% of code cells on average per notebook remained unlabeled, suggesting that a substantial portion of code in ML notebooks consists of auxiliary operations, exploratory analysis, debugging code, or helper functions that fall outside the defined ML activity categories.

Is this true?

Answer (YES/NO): NO